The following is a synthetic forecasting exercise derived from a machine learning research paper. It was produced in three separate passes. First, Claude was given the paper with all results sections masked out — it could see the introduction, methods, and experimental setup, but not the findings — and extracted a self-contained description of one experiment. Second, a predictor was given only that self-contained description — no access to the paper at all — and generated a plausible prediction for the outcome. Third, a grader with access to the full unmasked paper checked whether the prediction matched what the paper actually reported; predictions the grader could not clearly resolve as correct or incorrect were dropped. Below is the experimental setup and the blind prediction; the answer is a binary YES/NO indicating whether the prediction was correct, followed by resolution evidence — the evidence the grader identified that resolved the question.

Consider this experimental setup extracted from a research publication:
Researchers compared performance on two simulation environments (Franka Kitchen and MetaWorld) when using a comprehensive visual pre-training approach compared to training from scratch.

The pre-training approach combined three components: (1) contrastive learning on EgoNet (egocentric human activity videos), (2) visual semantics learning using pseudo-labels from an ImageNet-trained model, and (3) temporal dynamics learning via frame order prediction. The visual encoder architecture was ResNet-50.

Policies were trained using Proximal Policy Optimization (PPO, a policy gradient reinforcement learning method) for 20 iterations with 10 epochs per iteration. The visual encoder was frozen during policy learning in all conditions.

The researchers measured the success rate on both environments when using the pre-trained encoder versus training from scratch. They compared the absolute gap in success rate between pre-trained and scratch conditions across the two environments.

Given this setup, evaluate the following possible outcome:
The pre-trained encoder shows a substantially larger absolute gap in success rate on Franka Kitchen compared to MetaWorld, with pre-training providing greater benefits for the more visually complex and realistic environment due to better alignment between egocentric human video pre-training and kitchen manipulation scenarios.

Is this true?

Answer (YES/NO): YES